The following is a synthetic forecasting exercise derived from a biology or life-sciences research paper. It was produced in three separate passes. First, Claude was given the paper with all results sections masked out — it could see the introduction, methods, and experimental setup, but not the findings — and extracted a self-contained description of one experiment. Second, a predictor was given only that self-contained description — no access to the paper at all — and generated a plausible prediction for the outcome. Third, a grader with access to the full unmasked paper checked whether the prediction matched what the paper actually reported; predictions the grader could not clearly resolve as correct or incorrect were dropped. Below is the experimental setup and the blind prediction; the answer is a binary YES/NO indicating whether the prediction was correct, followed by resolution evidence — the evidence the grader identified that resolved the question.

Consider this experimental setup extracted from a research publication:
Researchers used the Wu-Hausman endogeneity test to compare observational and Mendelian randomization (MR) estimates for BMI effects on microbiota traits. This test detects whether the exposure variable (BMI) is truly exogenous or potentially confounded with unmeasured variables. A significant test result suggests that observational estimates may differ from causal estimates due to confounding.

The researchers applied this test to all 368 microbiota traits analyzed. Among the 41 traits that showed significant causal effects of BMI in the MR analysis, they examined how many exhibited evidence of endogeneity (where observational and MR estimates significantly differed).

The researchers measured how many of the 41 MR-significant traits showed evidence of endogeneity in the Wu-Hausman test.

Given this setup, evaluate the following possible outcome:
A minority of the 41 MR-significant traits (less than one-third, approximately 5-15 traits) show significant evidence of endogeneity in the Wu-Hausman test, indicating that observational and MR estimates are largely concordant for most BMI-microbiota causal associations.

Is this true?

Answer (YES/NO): YES